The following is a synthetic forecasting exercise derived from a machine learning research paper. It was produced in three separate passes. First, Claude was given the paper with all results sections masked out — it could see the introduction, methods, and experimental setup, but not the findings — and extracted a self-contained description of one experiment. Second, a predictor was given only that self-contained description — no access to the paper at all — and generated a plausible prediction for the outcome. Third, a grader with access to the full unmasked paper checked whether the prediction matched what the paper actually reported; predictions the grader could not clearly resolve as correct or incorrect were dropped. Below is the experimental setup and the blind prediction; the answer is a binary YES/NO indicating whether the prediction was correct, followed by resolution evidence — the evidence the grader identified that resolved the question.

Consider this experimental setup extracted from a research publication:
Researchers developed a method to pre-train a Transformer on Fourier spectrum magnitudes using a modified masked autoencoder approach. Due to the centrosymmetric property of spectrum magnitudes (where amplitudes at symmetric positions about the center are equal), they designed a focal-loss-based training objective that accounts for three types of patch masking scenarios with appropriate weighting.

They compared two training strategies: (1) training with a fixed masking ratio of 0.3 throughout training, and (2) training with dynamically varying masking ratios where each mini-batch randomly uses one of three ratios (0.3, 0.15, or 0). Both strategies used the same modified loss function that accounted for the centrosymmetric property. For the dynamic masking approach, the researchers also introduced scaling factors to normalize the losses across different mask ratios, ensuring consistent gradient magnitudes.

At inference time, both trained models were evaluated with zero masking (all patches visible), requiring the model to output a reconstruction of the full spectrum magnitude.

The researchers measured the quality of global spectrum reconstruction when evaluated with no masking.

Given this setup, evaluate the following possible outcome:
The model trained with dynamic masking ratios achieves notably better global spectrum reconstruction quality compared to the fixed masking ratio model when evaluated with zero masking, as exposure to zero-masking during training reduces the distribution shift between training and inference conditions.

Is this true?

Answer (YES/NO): YES